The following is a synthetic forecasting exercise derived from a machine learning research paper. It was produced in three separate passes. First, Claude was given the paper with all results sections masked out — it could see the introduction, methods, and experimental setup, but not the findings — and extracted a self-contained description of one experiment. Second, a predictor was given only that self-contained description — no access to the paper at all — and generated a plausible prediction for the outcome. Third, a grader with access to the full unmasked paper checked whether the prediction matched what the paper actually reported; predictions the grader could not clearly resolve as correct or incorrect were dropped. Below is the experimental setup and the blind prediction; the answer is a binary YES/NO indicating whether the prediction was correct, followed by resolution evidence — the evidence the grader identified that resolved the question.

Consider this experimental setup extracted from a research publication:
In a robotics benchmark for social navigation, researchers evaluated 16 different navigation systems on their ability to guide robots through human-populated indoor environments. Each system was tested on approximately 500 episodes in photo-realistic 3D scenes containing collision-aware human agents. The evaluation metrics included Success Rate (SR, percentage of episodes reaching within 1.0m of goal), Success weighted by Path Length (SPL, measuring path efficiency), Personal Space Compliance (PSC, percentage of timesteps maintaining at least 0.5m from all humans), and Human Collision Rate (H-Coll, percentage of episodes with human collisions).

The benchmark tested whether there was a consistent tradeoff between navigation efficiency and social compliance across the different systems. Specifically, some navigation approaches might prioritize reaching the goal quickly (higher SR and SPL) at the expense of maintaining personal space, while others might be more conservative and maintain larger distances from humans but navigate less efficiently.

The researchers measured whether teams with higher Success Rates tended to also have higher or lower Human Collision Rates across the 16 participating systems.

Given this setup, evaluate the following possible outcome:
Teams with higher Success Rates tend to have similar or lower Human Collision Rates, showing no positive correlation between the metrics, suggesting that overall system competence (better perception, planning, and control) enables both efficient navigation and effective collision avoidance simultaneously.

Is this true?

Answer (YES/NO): YES